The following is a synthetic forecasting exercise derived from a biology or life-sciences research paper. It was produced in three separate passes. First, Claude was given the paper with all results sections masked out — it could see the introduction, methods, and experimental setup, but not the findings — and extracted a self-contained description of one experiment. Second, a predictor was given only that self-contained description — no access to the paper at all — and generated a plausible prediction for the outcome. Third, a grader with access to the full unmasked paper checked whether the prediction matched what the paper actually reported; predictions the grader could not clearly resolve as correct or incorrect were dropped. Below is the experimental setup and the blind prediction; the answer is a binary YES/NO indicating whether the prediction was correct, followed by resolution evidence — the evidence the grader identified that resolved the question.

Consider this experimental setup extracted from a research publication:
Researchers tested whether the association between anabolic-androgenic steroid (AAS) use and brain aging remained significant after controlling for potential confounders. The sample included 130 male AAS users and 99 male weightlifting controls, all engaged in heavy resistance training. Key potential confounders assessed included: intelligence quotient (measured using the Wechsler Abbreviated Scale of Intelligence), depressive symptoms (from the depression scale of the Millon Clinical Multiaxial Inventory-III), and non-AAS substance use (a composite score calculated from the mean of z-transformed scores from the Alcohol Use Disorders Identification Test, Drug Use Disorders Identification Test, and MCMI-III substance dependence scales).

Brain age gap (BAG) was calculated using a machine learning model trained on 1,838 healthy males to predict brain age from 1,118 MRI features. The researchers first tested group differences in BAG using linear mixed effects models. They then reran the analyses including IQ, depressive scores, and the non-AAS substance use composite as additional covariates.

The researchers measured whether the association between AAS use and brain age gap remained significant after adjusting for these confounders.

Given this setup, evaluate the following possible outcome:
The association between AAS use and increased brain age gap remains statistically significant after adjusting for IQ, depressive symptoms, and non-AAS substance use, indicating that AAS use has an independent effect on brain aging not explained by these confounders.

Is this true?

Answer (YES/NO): YES